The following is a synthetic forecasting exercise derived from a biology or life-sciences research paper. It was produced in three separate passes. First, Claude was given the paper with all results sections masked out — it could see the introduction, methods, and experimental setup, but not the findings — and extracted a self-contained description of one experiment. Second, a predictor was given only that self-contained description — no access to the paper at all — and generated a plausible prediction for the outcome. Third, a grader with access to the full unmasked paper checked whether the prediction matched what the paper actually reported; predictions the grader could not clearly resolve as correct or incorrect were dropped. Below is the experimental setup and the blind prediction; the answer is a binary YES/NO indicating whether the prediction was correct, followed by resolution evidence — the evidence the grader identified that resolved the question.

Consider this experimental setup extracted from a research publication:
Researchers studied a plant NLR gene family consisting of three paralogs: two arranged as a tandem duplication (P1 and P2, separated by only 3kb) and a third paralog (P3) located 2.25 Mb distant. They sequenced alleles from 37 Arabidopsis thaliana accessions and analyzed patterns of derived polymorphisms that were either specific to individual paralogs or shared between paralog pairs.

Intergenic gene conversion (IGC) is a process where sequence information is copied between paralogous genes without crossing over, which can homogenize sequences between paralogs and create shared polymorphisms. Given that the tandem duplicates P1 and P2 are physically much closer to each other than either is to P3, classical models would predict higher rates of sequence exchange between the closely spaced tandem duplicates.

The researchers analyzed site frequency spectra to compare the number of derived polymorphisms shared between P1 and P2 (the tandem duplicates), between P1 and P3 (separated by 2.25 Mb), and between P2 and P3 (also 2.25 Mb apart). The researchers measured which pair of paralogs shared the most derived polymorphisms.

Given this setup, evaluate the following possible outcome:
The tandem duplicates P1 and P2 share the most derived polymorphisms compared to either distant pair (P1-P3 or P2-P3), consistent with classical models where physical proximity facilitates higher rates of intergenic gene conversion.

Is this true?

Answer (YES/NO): NO